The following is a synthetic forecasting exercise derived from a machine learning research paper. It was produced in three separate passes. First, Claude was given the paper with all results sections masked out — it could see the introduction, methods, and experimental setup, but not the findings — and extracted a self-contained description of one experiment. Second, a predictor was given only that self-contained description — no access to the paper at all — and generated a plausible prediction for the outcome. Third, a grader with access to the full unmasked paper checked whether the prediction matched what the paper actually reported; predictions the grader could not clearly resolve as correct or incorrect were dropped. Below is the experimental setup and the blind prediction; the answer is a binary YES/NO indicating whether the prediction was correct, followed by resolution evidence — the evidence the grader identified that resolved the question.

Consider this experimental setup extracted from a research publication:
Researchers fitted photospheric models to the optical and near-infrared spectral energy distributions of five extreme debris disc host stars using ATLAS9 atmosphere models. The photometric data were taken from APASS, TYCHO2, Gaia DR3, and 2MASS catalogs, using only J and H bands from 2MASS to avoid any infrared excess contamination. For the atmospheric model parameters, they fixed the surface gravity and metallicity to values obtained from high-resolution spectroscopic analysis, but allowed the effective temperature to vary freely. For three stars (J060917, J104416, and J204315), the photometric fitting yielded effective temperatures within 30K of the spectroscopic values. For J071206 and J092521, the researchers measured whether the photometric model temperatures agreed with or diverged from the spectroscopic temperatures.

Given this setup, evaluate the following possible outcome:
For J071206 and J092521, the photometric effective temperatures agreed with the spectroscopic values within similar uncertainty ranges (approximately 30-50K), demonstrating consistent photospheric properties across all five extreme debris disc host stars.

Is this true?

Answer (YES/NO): NO